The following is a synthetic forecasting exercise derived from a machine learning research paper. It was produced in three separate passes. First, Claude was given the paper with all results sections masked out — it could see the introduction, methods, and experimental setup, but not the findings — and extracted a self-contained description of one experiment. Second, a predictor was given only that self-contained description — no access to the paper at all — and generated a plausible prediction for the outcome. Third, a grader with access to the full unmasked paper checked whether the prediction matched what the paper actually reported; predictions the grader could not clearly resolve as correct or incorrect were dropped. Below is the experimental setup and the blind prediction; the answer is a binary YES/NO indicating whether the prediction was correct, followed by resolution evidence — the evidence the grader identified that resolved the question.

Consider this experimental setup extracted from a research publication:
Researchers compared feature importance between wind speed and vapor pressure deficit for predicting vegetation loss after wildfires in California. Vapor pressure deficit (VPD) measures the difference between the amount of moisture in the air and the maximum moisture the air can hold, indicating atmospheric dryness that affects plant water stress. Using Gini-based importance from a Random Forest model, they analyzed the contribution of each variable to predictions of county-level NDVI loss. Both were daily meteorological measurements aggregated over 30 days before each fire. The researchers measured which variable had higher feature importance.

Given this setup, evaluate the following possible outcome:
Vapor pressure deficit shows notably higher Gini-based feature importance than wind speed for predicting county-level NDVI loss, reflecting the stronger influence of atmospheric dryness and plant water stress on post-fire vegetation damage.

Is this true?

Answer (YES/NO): NO